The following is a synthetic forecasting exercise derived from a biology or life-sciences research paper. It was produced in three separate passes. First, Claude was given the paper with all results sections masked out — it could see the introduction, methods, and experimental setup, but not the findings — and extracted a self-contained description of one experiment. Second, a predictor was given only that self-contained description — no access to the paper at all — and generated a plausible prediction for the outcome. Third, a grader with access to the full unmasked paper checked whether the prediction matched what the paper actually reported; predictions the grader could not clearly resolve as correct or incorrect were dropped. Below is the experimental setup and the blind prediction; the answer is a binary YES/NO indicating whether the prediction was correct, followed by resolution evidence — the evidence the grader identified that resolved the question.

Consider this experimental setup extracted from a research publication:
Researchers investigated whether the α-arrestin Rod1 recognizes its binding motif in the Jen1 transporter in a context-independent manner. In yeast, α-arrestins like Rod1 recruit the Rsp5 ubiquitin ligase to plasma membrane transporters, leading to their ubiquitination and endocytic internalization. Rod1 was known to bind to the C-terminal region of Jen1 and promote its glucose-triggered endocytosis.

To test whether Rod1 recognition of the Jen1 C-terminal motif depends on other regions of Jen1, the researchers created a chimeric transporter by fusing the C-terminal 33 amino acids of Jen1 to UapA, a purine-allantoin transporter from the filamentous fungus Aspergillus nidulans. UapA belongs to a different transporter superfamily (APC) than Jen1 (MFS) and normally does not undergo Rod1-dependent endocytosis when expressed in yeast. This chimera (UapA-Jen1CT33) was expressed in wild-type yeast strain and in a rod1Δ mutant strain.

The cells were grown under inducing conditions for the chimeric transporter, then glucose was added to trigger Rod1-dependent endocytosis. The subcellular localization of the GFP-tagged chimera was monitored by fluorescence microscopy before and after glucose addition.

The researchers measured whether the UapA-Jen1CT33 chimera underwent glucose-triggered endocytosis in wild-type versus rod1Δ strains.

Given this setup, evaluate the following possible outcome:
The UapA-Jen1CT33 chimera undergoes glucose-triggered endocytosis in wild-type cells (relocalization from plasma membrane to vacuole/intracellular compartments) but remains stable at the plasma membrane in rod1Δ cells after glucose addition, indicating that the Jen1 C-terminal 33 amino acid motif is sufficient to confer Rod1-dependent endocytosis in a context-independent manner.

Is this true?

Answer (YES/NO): YES